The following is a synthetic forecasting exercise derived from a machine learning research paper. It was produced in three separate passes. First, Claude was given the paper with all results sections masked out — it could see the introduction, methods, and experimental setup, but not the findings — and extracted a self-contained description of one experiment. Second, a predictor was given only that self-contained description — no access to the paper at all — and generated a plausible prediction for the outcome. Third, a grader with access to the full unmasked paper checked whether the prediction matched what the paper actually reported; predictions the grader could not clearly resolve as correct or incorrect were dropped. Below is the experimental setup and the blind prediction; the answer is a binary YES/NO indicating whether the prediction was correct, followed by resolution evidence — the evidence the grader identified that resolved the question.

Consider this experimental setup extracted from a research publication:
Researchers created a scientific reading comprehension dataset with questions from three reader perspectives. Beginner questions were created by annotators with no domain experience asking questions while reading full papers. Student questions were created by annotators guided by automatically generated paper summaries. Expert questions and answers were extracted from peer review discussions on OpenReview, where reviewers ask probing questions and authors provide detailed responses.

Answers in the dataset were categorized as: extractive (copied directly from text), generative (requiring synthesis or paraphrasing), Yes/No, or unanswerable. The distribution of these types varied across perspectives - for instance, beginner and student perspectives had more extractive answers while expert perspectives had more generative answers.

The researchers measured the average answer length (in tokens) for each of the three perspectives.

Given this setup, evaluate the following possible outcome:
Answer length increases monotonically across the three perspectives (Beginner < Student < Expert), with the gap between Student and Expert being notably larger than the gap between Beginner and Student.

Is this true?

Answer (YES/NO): NO